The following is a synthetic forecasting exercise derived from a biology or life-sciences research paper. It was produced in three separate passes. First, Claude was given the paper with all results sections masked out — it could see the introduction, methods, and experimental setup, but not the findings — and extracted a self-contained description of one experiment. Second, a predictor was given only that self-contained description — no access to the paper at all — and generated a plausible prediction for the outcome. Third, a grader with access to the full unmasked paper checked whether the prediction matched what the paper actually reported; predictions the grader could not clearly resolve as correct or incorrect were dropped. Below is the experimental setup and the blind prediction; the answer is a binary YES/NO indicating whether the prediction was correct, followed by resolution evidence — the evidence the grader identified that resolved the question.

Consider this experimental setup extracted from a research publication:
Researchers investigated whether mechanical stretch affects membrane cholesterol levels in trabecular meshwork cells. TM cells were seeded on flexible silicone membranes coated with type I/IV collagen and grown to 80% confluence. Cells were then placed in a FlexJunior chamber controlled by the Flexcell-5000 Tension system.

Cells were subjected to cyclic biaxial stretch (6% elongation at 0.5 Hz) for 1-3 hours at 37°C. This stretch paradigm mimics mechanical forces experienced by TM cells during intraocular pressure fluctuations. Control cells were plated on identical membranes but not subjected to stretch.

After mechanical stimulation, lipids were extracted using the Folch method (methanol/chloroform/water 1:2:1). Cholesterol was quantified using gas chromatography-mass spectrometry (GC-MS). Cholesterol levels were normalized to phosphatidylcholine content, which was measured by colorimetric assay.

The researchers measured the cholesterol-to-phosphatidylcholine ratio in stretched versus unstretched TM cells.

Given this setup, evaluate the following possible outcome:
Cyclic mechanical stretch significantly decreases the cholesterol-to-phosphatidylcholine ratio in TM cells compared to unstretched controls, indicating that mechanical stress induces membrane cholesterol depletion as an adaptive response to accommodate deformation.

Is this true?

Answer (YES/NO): YES